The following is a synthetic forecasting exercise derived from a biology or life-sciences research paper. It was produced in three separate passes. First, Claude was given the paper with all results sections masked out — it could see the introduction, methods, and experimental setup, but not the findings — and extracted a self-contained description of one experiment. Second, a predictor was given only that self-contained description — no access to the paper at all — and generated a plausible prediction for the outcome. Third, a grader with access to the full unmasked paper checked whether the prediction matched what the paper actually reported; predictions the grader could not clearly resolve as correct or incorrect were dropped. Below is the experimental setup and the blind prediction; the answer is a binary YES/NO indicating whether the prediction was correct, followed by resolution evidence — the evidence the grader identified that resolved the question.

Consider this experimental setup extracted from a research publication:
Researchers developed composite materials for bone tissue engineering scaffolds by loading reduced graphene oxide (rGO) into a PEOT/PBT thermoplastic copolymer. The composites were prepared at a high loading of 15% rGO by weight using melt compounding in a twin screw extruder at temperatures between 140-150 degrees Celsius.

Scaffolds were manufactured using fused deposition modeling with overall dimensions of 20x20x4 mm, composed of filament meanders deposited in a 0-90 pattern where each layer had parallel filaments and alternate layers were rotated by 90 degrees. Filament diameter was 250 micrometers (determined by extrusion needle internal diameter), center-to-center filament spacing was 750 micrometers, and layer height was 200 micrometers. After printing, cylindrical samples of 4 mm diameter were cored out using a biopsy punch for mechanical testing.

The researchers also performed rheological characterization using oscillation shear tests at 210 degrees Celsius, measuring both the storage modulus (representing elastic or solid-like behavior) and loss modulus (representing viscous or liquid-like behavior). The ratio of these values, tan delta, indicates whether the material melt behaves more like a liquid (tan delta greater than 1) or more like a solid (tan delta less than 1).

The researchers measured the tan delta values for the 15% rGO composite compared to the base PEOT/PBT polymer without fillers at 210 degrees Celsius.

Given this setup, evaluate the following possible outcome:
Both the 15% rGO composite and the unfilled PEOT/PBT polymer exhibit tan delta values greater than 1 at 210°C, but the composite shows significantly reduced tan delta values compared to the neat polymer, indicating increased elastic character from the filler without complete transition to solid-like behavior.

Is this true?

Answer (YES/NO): NO